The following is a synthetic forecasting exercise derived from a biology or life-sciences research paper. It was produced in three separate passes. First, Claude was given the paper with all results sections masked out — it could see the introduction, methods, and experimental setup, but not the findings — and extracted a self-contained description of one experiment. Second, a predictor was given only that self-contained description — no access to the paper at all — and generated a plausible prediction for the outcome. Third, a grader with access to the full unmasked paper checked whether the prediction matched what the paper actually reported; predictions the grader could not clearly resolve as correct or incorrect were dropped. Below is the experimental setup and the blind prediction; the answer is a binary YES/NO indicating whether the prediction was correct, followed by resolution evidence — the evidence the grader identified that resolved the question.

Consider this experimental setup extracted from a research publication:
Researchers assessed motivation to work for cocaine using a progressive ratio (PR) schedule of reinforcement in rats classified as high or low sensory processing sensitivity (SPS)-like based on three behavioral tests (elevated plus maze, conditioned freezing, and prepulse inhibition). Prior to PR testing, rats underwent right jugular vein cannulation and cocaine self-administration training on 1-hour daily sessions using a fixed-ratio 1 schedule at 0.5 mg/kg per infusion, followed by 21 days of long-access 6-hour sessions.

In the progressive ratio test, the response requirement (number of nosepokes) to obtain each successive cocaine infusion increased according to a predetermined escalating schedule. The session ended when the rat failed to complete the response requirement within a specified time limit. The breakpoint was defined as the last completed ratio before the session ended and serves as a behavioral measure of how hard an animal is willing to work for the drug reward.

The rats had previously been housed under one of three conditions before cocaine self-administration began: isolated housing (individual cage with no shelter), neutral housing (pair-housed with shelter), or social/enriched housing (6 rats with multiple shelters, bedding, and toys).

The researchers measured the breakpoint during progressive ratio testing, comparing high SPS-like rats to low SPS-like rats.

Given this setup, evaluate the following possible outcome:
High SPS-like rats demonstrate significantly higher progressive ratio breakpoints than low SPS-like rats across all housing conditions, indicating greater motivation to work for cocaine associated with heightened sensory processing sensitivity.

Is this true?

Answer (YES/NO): YES